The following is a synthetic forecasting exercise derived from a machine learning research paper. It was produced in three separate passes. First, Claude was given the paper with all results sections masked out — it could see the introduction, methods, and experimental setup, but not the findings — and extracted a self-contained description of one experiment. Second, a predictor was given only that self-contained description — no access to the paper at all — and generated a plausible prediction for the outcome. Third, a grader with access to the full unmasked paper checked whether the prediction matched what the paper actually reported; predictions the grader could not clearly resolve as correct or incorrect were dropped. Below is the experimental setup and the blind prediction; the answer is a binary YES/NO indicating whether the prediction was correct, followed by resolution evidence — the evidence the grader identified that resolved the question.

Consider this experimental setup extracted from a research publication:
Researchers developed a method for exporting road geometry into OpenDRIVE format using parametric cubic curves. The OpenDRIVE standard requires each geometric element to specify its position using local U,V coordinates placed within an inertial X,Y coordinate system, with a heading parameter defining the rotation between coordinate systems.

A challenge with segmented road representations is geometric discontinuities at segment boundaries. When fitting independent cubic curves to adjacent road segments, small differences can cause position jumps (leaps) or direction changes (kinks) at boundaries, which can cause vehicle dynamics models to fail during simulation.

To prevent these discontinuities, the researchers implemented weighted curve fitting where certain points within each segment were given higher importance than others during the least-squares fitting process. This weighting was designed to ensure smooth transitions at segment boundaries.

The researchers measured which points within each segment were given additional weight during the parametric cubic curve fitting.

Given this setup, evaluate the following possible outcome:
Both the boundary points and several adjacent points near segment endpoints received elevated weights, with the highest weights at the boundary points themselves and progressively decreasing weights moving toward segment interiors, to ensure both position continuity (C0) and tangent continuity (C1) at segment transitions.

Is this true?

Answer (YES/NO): NO